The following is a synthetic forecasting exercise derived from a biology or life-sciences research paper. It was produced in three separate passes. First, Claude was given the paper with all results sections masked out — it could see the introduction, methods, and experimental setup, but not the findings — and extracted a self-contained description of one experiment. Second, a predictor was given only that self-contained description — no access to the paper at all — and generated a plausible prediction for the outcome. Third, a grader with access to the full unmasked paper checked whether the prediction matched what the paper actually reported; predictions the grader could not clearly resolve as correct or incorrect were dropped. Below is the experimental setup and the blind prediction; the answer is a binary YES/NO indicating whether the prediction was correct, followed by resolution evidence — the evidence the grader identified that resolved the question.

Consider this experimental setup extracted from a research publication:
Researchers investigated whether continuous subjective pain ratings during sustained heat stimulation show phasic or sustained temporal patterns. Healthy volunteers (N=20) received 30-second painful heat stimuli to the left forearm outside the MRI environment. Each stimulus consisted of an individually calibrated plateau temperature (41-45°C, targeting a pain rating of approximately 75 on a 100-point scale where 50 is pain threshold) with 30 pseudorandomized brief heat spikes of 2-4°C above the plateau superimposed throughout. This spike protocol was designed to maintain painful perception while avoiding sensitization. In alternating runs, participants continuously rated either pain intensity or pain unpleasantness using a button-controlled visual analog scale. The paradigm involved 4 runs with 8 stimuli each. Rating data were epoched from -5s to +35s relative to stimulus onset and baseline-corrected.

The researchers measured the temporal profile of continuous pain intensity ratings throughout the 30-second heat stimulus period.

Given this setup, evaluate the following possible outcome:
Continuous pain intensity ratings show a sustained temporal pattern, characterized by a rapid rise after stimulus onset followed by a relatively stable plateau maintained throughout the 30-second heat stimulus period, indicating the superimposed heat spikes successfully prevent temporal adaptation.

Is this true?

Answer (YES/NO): YES